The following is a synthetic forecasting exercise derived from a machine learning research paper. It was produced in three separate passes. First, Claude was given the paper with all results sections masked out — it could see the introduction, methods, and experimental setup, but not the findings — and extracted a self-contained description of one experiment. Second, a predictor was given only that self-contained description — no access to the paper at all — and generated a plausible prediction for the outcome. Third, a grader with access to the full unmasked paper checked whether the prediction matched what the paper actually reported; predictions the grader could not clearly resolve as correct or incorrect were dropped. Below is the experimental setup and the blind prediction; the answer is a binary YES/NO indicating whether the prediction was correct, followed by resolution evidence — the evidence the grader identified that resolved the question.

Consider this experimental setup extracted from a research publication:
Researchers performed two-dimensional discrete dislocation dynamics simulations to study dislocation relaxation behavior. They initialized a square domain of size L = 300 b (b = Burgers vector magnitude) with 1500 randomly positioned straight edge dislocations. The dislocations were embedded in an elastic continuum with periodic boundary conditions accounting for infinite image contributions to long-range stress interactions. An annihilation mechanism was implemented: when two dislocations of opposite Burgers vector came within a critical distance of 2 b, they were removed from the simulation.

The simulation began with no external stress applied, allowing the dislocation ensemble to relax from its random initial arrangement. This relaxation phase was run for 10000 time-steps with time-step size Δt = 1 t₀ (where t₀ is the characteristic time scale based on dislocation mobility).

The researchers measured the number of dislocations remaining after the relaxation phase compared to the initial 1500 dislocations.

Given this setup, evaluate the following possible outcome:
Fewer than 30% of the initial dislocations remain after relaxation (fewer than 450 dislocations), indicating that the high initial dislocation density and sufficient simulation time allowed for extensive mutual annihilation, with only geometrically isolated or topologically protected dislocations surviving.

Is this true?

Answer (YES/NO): NO